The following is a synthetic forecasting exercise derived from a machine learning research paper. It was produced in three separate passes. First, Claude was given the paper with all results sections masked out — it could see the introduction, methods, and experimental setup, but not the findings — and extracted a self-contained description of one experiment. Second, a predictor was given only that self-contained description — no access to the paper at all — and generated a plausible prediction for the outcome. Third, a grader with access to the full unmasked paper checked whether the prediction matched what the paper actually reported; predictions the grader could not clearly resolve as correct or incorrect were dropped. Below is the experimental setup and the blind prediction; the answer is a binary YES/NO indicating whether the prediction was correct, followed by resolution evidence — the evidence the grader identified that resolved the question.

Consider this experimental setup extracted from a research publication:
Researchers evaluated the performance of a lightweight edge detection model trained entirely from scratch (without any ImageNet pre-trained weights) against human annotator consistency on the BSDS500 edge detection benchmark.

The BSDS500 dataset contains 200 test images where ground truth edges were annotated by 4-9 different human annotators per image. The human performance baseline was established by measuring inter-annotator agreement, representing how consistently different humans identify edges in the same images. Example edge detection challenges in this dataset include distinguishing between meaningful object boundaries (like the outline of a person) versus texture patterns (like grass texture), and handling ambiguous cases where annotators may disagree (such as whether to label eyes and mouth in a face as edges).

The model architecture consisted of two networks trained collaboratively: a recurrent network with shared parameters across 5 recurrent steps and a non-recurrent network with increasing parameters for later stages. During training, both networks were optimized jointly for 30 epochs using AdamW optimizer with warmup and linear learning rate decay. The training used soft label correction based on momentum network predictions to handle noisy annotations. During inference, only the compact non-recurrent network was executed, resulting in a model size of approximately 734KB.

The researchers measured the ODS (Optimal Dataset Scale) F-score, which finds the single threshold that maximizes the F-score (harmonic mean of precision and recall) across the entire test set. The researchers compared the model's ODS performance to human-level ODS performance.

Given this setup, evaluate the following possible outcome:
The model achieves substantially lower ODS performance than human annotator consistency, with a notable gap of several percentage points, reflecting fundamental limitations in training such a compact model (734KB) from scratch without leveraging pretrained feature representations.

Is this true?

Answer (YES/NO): NO